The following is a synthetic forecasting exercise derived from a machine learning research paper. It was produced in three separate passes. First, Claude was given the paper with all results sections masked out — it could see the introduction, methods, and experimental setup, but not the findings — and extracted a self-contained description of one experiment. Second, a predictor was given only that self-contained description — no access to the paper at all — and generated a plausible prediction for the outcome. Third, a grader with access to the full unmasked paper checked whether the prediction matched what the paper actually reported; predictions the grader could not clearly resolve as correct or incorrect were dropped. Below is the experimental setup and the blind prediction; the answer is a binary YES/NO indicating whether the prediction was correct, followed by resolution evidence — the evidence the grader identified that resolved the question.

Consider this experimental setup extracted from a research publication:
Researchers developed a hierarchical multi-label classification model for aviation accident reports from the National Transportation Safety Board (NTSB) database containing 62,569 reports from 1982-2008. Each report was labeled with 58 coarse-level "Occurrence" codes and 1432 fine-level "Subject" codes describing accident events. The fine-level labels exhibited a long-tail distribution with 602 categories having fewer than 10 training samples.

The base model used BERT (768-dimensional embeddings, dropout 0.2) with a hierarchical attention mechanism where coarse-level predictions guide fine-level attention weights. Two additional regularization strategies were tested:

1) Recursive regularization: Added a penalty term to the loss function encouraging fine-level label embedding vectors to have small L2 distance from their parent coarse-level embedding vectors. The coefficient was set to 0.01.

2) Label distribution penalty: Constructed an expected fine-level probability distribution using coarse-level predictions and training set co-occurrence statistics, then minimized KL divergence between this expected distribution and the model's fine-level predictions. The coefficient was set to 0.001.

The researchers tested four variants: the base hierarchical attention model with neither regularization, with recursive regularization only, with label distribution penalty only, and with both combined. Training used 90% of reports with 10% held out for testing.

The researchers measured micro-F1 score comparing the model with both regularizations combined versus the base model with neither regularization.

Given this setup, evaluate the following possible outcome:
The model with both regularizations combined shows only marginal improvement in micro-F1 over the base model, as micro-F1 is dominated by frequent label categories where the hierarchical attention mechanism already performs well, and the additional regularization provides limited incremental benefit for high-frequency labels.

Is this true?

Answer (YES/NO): NO